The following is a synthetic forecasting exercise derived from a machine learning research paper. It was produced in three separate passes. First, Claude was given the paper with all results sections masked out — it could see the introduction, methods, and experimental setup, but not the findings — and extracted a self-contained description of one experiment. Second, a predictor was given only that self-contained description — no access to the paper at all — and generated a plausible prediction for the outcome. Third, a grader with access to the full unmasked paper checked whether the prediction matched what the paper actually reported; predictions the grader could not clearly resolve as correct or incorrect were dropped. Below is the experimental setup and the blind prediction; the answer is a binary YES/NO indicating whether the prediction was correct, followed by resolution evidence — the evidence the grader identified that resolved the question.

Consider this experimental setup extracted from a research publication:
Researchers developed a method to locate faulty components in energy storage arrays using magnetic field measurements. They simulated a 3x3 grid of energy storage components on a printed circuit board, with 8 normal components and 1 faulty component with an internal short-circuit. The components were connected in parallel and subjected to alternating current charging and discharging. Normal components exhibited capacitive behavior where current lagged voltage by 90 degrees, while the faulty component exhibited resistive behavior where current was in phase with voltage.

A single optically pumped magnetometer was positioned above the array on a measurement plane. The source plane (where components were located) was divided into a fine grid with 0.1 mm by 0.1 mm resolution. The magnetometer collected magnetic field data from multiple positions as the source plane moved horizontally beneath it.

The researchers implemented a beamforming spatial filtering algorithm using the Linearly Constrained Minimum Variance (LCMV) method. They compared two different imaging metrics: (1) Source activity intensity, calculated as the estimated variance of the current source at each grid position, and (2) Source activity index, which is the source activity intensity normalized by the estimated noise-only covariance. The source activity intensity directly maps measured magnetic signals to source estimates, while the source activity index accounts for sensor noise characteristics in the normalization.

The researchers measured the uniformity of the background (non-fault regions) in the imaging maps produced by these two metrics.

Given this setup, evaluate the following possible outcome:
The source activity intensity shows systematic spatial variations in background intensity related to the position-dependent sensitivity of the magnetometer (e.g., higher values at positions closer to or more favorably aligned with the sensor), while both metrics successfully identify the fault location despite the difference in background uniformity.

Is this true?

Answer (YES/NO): NO